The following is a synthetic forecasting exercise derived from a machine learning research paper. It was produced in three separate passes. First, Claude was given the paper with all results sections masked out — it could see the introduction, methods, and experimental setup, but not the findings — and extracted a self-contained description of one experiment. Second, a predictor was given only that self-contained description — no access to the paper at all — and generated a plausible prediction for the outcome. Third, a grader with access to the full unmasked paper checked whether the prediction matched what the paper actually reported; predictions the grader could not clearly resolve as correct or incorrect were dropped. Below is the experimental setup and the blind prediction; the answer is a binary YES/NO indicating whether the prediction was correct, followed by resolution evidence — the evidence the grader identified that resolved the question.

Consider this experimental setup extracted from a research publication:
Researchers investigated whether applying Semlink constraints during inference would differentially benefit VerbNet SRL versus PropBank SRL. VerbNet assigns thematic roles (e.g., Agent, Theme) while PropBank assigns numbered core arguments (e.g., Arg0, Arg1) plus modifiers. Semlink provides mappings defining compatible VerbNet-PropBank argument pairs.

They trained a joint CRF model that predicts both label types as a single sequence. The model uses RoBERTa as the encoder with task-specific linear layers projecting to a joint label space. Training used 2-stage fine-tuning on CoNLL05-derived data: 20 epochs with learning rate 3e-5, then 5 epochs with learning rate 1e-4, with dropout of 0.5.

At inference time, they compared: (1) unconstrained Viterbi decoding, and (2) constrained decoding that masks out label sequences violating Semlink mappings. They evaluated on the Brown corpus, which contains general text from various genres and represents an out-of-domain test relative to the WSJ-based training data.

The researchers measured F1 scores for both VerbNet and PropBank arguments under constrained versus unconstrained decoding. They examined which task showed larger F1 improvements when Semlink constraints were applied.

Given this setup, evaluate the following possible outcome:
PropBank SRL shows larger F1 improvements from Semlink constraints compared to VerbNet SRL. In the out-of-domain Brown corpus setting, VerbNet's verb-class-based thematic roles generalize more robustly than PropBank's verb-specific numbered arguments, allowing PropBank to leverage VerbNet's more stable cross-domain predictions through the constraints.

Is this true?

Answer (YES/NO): NO